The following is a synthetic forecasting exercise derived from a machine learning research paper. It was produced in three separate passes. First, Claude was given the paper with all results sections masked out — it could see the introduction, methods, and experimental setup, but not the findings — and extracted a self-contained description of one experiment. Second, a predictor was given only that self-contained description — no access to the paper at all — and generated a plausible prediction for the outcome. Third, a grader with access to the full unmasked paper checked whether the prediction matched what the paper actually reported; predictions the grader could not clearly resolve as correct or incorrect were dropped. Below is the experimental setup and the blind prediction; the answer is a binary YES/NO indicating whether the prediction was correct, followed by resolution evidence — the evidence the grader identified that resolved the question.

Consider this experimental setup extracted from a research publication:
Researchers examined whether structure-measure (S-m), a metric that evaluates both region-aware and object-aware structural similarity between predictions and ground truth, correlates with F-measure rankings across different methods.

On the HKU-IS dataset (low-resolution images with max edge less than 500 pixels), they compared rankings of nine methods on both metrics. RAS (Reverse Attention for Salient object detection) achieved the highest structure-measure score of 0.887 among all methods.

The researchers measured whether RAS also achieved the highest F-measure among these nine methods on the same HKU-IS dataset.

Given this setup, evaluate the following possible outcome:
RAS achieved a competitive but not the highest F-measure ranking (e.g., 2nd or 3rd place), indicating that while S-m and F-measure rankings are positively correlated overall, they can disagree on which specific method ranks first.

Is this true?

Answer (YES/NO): NO